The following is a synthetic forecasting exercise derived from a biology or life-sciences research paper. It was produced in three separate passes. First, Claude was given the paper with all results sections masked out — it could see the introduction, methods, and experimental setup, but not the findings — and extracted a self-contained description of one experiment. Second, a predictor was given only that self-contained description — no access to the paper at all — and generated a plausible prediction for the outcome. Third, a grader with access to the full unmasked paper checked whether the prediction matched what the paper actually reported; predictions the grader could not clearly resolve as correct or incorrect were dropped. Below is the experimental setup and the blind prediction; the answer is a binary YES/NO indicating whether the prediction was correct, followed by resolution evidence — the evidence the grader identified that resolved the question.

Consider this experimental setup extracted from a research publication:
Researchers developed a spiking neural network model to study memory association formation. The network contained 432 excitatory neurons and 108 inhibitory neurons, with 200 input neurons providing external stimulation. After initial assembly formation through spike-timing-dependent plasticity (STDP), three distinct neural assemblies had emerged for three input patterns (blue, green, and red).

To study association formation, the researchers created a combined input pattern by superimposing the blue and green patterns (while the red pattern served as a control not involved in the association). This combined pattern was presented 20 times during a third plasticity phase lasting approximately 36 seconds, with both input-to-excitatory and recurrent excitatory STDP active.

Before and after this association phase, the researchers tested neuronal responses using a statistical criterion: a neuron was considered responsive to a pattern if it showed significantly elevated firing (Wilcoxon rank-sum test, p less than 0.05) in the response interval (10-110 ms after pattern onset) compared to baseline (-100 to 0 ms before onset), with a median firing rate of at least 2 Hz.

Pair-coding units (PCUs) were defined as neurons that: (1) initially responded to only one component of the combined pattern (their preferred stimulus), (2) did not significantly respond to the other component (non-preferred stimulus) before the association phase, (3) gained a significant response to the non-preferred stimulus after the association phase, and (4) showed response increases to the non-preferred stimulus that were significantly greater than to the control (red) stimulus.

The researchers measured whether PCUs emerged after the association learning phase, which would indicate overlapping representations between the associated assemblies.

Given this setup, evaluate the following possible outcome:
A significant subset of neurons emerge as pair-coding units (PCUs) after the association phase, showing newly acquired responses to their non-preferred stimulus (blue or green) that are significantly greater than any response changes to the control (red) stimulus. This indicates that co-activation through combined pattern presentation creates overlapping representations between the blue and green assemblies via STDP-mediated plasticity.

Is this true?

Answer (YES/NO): YES